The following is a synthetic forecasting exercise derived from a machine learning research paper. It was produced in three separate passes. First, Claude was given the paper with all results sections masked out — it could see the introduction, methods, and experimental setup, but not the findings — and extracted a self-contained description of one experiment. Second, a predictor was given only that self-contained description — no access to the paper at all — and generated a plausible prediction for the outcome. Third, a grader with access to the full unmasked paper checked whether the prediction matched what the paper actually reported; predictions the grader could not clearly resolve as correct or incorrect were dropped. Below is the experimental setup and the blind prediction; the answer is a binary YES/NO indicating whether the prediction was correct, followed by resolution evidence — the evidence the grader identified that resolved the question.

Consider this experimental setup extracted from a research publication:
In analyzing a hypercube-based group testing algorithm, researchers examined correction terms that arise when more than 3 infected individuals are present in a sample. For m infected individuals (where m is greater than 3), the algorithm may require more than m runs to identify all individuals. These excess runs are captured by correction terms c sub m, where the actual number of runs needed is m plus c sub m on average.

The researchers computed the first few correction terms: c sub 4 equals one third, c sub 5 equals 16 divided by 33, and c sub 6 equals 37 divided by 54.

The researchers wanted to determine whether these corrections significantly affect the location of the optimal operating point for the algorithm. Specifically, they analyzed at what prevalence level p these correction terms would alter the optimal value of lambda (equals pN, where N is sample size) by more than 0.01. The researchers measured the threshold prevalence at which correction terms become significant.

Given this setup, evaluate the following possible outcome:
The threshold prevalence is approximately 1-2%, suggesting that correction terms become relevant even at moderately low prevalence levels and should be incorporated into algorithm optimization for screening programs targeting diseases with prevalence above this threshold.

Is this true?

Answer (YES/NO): NO